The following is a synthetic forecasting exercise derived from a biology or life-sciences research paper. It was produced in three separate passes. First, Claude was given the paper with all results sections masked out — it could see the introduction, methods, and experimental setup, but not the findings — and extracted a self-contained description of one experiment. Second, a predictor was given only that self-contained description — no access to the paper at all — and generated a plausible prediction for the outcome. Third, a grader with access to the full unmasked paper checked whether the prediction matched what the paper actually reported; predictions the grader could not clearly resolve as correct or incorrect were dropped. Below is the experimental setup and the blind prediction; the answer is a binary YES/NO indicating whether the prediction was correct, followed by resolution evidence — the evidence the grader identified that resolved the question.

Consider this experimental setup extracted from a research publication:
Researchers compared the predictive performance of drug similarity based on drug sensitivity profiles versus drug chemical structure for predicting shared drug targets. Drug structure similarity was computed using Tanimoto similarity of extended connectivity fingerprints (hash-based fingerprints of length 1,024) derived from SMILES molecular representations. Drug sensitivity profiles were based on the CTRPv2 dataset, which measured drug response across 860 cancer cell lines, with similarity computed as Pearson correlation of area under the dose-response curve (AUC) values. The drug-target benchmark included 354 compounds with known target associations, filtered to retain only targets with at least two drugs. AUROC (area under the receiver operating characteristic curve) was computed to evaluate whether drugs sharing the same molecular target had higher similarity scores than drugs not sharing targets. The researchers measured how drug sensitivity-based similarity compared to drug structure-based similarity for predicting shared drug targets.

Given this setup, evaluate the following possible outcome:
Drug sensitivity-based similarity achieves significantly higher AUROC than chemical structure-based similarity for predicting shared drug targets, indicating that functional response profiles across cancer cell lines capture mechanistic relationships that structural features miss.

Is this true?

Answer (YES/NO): YES